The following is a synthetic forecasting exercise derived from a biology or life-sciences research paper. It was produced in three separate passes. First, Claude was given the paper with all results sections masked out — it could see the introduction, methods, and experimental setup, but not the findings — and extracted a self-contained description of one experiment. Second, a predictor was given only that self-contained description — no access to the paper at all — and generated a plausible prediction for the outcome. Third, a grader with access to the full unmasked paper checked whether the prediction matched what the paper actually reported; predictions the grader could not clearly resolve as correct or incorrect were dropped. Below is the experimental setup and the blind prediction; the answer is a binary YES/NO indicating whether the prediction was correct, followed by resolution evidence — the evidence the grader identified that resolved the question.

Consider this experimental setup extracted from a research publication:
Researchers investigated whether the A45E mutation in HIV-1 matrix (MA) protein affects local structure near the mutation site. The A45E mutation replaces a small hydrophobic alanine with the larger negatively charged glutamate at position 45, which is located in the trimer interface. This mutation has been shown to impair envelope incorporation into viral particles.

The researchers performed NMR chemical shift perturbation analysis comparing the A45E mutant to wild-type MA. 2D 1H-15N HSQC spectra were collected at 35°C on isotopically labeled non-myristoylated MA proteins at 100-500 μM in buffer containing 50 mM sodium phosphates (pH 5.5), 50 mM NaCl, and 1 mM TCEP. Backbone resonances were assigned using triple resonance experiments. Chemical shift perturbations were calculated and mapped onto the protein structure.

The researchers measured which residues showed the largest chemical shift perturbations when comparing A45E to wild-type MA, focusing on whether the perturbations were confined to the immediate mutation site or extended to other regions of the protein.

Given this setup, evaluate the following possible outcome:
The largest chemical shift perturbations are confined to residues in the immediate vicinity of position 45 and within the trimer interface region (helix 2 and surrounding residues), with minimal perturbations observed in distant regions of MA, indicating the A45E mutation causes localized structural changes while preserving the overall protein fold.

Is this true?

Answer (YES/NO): NO